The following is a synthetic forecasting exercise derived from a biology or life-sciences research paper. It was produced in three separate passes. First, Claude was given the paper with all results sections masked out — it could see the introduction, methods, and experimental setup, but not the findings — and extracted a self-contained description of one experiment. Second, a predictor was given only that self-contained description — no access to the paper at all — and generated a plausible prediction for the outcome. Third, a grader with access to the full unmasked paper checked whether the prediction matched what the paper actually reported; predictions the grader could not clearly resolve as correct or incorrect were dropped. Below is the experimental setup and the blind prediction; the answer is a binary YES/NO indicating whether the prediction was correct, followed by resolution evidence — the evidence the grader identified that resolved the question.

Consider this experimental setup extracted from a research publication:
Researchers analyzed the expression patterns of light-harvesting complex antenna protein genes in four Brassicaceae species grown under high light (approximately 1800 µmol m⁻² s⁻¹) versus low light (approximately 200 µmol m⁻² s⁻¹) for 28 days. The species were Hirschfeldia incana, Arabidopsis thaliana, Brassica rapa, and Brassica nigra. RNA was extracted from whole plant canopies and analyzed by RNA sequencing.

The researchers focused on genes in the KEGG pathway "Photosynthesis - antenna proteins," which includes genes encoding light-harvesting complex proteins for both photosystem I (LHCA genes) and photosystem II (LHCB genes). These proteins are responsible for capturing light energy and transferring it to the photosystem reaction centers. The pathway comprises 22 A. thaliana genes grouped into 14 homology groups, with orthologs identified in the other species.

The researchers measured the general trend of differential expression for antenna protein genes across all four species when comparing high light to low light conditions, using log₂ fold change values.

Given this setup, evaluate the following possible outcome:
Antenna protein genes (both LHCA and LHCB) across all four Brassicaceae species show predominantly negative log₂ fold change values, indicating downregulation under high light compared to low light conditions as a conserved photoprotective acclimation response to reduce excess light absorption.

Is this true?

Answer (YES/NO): YES